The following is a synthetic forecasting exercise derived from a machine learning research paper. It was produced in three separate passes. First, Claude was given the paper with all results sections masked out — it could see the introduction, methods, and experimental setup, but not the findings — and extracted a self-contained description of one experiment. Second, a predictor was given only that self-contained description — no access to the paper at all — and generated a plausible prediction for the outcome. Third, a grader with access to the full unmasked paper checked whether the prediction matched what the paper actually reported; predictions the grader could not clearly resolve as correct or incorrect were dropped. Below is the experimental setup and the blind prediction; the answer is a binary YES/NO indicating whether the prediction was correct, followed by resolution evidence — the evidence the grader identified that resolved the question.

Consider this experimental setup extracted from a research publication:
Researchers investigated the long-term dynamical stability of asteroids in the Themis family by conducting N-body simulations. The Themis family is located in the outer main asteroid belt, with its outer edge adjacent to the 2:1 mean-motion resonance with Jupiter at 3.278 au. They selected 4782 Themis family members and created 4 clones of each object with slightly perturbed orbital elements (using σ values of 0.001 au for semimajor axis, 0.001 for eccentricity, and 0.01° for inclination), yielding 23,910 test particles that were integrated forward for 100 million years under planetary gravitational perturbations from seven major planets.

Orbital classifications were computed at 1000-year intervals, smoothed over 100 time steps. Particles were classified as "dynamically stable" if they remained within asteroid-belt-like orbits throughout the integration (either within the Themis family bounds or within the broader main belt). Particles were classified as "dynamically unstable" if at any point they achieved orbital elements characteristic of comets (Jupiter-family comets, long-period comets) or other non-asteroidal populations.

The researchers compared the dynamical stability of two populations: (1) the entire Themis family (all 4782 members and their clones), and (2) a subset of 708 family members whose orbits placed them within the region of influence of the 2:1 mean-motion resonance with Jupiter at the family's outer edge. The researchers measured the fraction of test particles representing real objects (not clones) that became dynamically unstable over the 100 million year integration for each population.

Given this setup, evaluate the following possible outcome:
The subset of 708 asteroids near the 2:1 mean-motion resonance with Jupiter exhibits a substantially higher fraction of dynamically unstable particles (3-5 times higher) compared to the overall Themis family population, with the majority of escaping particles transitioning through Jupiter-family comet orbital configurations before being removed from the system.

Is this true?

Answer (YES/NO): NO